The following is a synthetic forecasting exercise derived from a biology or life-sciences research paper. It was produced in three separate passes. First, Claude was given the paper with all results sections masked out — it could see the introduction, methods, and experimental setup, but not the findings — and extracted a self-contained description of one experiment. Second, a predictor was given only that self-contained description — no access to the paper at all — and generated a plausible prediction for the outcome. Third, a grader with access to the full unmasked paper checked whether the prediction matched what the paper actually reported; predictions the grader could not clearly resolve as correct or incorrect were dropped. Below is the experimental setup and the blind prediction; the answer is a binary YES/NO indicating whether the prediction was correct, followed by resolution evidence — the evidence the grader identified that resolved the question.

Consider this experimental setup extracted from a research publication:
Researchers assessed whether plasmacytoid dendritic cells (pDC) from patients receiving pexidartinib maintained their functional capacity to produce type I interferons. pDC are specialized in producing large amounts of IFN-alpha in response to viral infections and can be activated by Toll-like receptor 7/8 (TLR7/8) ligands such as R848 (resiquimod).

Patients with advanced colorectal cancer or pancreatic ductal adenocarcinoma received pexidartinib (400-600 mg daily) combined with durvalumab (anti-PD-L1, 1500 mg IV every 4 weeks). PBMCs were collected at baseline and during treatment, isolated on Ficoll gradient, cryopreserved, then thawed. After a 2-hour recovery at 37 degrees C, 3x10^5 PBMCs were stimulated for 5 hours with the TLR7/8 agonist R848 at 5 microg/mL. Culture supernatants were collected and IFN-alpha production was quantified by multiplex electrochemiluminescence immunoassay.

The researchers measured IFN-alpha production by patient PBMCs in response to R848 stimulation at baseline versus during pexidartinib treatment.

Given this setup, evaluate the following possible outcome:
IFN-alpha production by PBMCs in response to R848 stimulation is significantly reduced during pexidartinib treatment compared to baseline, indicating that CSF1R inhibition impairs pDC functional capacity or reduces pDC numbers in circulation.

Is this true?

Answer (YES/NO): NO